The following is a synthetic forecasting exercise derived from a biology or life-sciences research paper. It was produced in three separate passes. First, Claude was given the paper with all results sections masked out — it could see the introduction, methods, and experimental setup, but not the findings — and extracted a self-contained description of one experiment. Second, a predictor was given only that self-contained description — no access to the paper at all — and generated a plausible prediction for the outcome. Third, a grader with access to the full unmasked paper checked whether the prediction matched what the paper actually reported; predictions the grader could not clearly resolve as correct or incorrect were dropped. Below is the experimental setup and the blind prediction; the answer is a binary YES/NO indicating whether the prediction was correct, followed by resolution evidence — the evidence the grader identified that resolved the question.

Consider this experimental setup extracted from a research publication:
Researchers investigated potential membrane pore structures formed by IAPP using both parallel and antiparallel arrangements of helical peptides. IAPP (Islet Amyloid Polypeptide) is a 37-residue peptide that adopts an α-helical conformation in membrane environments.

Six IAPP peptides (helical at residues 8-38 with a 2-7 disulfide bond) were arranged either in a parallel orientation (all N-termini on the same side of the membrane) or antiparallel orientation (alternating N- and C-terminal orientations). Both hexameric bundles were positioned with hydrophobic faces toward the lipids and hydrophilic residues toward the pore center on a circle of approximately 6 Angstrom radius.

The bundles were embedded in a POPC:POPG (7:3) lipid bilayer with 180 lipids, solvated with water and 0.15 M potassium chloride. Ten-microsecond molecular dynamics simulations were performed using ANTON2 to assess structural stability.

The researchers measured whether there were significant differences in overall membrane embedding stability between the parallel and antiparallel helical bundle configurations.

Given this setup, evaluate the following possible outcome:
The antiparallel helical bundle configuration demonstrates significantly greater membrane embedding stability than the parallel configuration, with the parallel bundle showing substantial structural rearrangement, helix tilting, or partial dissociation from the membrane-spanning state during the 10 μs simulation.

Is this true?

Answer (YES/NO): NO